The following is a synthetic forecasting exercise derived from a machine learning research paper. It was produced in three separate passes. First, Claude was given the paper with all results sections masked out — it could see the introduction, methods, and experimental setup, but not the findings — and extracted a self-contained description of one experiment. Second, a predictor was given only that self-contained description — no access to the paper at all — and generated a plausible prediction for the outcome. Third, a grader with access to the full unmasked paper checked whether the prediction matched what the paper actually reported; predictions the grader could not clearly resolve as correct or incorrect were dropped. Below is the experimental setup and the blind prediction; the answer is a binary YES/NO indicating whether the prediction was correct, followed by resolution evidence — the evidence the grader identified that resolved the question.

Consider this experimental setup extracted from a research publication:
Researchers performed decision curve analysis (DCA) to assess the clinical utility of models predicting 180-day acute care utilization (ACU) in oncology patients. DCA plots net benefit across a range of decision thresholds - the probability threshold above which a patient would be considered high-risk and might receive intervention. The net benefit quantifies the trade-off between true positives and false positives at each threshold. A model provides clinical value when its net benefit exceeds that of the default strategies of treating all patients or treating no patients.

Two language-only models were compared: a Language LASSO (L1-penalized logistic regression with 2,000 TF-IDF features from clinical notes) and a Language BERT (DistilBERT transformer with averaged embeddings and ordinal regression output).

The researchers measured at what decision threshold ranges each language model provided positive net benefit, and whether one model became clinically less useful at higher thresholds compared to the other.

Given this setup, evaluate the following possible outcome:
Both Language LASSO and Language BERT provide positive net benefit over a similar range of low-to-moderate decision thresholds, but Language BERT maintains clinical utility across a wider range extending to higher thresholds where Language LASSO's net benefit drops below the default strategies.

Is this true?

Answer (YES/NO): NO